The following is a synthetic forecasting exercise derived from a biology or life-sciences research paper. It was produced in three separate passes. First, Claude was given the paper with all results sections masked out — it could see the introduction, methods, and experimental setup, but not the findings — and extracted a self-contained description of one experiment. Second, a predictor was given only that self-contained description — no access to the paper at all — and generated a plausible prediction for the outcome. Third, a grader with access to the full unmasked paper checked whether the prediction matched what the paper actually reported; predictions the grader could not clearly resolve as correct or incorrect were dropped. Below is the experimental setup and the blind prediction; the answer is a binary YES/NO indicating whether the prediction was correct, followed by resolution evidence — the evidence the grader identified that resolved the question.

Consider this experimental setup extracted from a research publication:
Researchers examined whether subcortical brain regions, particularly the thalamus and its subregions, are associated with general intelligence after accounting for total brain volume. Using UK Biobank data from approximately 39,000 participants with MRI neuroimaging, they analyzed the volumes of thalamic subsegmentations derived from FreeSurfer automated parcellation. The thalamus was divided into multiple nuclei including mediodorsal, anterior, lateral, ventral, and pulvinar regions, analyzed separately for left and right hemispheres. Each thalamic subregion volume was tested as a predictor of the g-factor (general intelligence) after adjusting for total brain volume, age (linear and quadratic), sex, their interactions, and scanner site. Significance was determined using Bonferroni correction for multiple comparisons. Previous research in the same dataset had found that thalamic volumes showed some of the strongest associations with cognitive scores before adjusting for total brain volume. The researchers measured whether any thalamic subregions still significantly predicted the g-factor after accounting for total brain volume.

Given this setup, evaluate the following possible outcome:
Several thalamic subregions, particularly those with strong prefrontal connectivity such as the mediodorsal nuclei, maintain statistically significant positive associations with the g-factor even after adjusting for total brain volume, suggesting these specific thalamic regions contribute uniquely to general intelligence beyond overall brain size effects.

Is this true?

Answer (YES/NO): YES